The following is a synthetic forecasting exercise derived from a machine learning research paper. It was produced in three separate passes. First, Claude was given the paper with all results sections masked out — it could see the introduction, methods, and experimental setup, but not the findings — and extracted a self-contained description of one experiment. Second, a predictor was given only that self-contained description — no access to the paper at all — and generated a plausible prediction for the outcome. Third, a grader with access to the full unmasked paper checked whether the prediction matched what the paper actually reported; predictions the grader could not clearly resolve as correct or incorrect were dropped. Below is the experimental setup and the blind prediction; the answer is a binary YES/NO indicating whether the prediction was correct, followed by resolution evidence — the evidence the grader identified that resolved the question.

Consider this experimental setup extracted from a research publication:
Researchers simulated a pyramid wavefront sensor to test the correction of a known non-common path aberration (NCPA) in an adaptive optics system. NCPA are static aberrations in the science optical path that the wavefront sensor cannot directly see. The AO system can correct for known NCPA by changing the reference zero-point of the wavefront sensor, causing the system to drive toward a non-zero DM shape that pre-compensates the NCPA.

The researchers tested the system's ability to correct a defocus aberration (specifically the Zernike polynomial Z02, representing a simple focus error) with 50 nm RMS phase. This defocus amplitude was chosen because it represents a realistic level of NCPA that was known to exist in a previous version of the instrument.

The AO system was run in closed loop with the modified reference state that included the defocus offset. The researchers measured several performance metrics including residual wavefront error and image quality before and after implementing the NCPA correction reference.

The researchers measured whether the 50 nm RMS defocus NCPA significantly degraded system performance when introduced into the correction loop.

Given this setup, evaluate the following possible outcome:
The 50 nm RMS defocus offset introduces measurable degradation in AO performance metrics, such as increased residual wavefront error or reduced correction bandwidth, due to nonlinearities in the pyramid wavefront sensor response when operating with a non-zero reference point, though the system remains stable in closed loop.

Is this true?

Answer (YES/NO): NO